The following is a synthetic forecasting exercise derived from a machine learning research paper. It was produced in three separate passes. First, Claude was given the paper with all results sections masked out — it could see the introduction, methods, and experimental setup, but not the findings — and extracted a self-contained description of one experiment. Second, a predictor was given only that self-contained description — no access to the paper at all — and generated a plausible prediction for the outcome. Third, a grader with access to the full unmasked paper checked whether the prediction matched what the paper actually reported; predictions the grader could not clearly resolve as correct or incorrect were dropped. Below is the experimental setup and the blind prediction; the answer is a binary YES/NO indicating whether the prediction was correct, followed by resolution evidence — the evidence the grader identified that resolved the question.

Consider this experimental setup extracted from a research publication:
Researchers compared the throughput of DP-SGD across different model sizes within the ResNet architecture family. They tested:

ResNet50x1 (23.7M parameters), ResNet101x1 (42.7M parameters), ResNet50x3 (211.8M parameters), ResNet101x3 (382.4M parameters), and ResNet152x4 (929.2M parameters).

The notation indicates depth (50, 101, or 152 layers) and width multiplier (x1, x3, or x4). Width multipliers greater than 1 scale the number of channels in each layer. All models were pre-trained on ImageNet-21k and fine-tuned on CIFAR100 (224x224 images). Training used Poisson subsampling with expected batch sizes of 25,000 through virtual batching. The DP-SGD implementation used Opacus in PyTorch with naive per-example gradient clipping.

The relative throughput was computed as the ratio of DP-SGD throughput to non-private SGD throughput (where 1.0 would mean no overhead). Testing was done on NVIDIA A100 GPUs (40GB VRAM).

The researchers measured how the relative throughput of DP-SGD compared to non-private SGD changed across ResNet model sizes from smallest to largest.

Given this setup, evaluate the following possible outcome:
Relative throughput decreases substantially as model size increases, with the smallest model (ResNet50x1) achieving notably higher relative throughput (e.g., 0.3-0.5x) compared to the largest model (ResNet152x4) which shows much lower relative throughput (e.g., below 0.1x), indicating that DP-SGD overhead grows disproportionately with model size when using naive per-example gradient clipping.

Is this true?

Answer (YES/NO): NO